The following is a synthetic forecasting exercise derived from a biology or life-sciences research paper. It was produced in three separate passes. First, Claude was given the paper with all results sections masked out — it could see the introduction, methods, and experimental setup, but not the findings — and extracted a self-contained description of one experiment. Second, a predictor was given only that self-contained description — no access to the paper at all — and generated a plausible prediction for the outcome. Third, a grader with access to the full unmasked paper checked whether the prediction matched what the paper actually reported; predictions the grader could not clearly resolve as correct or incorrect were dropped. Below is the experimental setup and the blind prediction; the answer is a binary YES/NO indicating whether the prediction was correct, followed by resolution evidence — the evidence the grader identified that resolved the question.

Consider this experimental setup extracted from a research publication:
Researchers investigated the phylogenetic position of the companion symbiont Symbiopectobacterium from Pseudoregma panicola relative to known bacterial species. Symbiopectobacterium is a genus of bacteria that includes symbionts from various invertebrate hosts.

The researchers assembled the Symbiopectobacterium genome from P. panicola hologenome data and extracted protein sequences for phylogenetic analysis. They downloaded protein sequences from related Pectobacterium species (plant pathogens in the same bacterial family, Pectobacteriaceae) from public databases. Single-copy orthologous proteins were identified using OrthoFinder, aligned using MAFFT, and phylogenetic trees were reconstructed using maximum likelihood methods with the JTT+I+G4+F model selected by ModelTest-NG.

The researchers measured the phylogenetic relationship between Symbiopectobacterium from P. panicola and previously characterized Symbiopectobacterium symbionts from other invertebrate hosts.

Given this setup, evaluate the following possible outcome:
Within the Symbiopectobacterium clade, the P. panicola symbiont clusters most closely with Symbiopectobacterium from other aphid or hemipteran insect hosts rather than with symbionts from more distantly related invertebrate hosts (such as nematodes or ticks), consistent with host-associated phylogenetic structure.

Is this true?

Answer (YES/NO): YES